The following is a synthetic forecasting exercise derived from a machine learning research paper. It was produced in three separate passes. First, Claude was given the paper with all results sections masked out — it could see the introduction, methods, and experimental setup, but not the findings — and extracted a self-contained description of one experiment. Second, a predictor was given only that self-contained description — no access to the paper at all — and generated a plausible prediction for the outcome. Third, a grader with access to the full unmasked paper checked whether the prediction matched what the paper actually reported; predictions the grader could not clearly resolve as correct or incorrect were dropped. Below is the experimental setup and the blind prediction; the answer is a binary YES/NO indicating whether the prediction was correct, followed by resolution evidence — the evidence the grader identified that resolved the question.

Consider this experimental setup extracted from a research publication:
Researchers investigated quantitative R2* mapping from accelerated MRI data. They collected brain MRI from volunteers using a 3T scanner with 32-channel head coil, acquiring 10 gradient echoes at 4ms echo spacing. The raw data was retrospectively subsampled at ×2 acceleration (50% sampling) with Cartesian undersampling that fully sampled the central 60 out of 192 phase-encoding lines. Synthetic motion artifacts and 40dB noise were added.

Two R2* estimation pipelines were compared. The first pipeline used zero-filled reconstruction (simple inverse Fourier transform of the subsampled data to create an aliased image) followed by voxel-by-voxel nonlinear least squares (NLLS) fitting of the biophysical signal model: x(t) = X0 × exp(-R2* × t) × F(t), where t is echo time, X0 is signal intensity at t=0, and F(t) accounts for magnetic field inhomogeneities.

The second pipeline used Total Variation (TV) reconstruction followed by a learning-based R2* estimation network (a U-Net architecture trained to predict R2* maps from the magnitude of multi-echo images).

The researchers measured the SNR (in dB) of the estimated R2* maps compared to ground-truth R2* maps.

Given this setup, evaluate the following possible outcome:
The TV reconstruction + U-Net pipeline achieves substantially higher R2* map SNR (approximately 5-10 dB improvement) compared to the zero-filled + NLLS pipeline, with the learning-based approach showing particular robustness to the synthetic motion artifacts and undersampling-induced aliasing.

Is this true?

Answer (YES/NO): YES